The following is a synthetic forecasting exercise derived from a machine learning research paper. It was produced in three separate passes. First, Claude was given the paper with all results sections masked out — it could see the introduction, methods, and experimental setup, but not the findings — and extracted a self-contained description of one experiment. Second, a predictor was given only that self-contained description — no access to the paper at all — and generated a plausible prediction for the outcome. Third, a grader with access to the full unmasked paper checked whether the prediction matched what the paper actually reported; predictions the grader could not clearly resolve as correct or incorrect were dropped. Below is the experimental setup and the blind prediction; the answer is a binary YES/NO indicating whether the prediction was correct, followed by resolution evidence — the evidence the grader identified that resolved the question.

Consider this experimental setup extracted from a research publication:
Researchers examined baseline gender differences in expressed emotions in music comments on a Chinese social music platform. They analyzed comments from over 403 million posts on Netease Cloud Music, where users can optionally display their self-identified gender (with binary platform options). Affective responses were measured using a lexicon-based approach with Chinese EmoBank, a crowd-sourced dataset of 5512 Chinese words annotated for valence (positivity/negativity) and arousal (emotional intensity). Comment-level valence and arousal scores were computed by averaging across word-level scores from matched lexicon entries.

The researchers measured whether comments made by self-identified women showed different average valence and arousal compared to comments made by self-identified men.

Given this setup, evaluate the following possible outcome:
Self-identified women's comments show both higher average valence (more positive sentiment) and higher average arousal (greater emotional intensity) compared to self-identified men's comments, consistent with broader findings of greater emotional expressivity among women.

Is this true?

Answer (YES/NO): YES